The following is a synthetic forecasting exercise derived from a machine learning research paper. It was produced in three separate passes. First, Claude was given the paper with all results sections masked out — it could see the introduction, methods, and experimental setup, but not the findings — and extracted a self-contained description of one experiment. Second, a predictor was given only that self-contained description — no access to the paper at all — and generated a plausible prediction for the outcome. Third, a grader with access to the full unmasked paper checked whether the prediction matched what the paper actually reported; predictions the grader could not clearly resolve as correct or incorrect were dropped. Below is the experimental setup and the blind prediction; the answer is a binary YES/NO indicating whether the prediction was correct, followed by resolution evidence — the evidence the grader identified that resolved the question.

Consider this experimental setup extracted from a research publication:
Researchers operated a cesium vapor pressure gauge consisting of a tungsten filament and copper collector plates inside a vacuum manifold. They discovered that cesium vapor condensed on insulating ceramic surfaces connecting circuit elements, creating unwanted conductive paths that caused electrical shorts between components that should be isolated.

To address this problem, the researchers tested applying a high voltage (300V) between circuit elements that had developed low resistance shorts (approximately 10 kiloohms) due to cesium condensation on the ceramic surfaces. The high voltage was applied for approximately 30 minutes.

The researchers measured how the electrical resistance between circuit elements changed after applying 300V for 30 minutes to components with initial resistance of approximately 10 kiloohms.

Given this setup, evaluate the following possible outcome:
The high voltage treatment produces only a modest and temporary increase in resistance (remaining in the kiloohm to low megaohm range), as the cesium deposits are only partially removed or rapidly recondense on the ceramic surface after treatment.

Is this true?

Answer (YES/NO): NO